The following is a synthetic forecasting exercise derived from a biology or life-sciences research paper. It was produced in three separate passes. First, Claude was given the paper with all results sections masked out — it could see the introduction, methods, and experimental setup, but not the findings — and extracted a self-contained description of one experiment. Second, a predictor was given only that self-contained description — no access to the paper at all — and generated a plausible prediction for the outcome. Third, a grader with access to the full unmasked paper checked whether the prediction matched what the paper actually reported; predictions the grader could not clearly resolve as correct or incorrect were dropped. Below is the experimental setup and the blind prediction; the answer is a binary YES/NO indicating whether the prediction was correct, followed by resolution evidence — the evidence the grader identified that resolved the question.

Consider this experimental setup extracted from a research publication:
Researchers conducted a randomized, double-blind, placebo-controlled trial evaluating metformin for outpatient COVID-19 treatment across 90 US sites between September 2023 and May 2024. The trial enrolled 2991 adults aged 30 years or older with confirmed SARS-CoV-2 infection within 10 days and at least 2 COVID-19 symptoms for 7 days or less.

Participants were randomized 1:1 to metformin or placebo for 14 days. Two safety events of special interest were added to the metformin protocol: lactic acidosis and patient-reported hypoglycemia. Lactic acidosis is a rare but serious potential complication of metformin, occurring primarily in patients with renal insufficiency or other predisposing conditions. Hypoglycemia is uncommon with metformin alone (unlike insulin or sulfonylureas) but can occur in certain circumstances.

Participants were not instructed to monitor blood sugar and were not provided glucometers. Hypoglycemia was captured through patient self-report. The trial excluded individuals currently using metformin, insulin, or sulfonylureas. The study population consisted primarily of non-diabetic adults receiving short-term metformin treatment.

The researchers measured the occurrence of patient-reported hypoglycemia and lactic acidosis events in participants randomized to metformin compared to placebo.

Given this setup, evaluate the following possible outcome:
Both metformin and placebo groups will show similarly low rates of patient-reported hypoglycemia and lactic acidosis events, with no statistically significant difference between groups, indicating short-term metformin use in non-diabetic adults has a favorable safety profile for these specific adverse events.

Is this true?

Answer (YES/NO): YES